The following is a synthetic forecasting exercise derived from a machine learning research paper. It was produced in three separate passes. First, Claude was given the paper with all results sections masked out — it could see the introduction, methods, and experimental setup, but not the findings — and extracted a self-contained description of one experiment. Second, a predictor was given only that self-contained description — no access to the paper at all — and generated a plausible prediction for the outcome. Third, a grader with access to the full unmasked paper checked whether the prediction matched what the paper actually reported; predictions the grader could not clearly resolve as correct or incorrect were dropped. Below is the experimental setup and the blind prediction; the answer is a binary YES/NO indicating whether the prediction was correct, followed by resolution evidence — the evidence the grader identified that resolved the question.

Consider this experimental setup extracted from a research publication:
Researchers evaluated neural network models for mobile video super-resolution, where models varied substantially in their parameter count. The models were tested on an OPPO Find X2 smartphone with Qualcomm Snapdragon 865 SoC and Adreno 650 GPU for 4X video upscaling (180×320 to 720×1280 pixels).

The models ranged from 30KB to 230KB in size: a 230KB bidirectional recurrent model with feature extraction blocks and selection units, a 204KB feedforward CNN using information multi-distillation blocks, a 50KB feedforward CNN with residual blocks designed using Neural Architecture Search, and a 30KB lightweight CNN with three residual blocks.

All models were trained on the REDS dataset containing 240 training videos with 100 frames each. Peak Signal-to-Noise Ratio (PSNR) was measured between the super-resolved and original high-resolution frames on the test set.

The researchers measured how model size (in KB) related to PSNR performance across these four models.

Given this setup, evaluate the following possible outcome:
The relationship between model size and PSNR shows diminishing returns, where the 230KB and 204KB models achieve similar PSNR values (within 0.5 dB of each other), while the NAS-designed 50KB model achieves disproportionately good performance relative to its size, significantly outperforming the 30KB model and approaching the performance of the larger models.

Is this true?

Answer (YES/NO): NO